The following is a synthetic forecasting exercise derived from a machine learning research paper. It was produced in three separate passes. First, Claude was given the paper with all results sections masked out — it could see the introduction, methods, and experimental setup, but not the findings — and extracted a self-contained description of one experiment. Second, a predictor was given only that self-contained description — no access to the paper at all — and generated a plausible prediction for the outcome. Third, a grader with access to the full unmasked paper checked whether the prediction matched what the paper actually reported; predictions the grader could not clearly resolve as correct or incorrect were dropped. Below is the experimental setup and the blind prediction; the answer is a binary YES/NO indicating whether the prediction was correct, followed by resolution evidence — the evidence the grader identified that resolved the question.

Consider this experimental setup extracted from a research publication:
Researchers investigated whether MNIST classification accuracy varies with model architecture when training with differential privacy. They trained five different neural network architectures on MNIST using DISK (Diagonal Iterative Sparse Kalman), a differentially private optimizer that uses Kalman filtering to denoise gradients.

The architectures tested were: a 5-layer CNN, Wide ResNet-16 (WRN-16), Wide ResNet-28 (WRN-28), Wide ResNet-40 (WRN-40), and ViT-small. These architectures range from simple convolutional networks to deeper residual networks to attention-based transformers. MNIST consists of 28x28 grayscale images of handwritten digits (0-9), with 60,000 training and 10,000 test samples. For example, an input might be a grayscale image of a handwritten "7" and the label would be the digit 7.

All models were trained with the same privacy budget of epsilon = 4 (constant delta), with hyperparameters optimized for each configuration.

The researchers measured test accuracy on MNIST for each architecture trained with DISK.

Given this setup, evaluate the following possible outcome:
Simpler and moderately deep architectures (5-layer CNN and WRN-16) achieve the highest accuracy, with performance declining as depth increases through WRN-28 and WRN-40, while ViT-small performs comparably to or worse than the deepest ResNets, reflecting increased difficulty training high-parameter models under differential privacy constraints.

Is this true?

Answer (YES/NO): NO